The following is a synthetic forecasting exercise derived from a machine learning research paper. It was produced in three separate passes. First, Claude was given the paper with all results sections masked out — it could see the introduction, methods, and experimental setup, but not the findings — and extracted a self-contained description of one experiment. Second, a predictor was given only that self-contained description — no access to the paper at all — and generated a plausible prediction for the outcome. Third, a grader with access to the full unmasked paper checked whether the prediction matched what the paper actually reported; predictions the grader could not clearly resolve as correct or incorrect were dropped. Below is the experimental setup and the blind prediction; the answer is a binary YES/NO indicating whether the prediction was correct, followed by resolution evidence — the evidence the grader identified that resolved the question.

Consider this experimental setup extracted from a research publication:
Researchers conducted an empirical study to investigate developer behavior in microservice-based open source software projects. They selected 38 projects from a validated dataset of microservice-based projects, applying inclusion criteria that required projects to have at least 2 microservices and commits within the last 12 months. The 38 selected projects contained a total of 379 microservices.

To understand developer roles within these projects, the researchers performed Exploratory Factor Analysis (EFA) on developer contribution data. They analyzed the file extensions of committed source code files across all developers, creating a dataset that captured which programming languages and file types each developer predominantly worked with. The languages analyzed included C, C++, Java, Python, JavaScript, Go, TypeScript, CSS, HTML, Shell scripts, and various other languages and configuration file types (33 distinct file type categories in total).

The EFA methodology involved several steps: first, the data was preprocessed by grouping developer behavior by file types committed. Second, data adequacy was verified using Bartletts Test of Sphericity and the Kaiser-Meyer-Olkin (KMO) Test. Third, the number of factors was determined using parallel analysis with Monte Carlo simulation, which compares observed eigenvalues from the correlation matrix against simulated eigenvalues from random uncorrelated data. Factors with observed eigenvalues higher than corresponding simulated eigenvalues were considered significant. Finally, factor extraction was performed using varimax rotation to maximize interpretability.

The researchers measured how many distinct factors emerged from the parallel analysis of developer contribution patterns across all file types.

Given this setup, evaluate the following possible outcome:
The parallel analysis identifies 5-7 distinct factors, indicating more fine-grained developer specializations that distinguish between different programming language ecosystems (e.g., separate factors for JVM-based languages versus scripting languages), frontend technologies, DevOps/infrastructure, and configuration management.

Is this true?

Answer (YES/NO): NO